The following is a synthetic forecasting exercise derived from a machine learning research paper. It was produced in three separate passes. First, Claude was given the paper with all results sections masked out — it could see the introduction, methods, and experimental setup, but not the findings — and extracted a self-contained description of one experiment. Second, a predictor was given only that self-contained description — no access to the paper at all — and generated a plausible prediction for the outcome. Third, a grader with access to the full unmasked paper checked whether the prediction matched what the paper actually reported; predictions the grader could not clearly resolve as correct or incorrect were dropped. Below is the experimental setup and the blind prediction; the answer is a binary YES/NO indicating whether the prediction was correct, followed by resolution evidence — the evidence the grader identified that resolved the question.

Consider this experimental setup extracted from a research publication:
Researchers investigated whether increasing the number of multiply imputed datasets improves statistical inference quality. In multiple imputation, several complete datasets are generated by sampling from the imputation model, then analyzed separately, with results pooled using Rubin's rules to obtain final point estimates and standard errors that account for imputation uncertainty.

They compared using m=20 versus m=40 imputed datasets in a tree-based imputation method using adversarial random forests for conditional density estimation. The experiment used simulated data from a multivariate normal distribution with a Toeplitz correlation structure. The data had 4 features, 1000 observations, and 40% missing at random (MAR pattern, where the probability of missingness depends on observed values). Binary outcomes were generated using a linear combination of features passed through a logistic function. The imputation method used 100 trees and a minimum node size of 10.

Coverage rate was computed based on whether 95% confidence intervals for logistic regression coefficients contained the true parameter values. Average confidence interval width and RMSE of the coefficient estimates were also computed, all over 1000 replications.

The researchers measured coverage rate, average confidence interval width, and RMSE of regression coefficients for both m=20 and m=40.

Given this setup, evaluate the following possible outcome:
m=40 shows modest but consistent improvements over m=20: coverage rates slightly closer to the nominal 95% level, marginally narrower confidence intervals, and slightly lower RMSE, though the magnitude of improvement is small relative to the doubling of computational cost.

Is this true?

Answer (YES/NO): NO